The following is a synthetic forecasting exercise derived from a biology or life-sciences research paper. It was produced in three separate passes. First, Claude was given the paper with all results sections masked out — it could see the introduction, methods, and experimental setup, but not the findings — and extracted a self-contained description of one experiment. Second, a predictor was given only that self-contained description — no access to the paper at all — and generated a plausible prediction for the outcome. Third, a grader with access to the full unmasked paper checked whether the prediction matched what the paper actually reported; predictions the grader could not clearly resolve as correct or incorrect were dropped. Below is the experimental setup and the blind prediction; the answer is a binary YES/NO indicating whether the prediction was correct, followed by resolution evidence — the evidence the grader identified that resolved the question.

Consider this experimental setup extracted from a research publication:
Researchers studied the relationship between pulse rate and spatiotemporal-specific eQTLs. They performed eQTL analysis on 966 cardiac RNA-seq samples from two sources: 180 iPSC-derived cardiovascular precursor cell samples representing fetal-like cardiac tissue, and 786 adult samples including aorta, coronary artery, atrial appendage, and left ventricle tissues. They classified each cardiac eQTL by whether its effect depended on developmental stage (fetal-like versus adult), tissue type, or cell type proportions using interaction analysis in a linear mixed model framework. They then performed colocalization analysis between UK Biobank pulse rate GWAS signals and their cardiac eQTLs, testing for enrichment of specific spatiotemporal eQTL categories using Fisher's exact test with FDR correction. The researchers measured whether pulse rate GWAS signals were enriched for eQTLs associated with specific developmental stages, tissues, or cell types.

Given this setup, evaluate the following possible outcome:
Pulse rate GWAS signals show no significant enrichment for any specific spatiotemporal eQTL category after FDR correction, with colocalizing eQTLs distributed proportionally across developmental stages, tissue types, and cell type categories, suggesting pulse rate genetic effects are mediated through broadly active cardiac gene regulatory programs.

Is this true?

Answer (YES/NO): NO